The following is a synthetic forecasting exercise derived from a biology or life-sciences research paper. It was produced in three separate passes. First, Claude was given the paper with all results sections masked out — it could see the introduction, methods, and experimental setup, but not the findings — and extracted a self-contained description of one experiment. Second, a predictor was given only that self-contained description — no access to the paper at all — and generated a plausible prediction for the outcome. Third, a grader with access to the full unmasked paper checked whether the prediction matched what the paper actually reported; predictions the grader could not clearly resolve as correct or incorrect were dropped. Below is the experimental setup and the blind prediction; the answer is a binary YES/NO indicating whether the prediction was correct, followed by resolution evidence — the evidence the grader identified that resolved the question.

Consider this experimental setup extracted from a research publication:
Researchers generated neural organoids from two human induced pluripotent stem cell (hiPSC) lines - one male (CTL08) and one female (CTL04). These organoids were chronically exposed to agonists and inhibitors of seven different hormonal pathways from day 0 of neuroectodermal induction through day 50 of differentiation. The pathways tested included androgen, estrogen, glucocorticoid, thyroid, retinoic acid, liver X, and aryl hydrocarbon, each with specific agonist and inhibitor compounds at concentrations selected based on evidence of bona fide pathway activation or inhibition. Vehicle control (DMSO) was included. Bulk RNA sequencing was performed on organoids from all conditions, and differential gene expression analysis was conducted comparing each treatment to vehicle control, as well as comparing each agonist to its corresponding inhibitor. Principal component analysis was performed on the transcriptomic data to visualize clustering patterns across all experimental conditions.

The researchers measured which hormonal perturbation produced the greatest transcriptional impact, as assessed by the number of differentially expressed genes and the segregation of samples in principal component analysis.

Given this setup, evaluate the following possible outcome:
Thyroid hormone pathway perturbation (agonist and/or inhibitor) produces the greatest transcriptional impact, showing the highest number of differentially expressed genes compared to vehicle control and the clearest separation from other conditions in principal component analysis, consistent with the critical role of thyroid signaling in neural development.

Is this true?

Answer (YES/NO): NO